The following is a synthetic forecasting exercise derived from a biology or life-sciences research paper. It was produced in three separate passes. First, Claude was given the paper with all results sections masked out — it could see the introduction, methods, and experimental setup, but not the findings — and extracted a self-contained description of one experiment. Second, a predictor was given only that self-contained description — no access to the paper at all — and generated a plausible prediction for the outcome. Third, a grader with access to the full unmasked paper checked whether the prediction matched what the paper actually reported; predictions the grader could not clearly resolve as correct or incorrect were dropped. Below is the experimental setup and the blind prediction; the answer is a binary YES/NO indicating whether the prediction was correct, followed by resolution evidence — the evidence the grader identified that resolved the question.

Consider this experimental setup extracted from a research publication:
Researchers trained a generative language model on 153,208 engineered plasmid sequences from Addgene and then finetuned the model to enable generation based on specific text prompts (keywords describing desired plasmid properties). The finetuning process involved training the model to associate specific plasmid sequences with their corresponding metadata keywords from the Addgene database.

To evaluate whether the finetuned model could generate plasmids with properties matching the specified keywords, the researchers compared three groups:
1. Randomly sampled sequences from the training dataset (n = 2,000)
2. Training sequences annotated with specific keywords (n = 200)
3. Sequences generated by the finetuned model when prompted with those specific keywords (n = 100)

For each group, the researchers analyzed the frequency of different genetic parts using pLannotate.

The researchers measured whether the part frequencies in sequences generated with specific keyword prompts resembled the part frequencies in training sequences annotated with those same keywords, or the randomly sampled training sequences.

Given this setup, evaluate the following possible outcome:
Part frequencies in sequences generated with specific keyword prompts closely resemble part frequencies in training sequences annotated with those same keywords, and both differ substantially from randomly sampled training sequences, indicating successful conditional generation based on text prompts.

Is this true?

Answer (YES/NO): YES